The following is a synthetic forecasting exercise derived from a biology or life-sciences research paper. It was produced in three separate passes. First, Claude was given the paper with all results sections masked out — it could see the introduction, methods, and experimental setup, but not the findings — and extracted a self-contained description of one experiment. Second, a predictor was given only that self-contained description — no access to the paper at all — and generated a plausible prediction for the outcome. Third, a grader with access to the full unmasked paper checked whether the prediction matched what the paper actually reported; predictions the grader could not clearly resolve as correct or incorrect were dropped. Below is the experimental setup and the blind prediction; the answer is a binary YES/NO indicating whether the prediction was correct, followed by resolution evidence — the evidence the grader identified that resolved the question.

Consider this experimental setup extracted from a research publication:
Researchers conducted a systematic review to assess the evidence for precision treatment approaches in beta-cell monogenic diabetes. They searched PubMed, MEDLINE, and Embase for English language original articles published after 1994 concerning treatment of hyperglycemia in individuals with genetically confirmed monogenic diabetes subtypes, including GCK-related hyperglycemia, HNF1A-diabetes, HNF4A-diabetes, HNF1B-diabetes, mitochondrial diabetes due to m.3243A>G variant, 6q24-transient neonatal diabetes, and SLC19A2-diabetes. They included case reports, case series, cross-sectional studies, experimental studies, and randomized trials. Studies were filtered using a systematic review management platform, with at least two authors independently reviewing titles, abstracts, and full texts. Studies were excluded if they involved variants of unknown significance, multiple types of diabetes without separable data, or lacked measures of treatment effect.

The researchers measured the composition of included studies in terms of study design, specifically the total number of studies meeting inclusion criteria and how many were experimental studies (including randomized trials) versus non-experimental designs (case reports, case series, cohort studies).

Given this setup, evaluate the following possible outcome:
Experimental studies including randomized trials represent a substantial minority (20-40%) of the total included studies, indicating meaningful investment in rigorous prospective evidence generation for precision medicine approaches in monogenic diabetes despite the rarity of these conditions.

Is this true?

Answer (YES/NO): NO